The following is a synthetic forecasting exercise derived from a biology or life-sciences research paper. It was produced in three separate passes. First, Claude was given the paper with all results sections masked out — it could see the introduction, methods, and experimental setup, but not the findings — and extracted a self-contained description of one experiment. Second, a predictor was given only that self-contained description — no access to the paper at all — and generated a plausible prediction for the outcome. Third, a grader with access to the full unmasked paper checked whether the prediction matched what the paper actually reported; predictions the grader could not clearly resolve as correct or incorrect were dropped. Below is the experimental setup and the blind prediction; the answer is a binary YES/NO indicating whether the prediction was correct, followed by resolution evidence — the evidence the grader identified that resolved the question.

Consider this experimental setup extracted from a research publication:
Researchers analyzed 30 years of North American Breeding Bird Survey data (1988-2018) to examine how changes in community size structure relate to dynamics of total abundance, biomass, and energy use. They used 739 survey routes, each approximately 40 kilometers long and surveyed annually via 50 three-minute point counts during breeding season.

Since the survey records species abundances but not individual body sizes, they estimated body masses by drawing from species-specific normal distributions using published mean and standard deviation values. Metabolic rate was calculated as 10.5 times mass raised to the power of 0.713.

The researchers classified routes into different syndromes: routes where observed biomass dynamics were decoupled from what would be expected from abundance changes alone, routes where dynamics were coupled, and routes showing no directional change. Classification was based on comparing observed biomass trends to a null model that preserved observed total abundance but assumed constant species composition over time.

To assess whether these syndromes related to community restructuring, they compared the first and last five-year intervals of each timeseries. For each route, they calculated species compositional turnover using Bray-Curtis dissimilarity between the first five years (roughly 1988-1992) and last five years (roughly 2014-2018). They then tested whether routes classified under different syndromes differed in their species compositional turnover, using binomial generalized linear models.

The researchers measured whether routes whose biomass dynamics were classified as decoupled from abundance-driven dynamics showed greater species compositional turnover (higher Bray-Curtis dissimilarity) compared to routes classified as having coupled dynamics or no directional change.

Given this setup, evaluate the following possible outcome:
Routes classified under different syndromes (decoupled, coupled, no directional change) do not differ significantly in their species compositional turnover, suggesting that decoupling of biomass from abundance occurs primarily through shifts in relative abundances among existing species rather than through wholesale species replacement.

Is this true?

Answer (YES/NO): YES